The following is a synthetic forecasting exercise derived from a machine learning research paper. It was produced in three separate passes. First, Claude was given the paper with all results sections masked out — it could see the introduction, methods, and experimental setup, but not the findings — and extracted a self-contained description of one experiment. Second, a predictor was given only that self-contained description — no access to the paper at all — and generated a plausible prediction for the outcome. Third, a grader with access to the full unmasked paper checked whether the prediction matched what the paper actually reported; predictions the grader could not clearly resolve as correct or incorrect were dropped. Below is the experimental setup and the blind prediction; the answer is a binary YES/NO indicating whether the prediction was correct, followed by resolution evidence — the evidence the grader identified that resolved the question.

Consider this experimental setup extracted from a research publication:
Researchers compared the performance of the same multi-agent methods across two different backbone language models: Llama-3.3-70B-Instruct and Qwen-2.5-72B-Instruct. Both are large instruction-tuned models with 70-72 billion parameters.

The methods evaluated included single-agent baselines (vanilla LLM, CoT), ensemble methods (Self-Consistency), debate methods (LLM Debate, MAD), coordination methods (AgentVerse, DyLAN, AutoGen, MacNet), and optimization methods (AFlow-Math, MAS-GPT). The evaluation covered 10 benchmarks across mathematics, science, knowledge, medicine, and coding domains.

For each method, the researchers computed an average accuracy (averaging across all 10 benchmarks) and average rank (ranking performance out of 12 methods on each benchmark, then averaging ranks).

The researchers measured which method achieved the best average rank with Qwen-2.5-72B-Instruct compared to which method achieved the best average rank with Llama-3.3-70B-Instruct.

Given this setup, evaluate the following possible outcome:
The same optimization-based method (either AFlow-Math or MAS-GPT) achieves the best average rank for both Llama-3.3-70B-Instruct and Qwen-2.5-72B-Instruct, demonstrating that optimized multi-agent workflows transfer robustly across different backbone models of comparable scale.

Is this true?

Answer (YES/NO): NO